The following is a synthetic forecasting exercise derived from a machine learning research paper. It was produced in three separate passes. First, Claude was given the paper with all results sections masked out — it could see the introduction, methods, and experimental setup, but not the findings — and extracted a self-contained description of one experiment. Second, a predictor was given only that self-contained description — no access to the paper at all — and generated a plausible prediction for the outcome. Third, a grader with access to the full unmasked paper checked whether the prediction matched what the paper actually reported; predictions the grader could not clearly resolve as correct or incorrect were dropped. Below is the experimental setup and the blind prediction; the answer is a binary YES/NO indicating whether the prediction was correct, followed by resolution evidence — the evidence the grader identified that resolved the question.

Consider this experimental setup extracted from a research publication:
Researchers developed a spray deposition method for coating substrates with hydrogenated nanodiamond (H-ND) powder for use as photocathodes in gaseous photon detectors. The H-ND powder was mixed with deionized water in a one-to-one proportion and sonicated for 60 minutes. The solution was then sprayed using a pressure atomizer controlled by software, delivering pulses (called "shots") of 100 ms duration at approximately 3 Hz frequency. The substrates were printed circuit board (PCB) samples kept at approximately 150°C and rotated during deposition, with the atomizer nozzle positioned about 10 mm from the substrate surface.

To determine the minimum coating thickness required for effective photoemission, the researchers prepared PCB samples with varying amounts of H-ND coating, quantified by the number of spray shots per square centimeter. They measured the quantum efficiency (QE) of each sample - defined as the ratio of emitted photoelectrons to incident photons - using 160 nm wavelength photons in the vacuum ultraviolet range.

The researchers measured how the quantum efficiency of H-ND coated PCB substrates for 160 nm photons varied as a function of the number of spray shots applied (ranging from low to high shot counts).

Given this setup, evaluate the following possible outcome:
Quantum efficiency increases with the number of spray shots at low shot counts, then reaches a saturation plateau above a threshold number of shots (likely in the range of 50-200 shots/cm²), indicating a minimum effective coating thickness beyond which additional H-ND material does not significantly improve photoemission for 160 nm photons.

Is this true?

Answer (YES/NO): YES